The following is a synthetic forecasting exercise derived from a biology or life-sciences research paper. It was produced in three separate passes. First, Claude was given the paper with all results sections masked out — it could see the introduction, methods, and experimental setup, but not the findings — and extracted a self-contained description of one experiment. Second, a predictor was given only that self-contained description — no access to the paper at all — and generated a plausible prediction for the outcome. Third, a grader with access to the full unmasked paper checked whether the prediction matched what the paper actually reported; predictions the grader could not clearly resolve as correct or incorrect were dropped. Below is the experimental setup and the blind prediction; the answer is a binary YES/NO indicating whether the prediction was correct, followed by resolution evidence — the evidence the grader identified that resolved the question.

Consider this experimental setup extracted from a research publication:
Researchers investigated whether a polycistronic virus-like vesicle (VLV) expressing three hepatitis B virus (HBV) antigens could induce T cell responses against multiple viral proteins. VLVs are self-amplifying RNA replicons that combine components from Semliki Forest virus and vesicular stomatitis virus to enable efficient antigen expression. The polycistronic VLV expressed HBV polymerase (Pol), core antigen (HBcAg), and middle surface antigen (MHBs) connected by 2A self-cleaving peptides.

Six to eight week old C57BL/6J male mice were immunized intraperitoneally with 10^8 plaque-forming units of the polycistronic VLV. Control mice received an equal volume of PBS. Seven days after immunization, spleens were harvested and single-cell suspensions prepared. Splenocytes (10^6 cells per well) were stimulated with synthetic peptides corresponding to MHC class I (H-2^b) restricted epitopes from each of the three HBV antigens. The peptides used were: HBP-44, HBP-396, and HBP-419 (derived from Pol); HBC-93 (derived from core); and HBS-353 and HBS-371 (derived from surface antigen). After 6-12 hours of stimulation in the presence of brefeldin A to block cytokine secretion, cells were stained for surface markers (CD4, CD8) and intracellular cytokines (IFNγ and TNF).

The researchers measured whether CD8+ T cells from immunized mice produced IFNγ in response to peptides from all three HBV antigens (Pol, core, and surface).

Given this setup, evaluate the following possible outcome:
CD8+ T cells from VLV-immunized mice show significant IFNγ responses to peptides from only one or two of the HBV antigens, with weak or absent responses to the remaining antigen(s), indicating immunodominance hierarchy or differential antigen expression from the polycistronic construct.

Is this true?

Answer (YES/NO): NO